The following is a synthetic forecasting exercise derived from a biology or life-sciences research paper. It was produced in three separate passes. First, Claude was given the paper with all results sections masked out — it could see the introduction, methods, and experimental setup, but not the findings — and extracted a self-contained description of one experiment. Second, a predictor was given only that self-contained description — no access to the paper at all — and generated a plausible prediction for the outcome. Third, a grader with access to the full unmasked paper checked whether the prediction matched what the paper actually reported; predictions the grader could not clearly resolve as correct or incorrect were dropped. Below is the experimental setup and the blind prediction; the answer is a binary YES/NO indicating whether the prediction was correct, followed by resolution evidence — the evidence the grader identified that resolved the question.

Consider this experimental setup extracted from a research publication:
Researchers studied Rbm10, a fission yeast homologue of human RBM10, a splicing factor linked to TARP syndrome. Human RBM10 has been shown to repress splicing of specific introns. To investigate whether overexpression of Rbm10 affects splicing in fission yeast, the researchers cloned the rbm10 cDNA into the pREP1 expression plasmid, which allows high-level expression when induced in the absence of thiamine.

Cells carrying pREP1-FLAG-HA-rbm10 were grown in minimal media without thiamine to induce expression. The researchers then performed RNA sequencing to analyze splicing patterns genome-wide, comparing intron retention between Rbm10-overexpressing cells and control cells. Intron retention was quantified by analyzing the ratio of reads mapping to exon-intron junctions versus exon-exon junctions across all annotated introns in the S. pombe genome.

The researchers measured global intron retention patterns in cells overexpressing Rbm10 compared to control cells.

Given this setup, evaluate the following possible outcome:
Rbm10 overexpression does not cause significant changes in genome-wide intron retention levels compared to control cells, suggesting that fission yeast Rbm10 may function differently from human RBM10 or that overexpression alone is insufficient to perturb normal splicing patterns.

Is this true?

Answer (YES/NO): NO